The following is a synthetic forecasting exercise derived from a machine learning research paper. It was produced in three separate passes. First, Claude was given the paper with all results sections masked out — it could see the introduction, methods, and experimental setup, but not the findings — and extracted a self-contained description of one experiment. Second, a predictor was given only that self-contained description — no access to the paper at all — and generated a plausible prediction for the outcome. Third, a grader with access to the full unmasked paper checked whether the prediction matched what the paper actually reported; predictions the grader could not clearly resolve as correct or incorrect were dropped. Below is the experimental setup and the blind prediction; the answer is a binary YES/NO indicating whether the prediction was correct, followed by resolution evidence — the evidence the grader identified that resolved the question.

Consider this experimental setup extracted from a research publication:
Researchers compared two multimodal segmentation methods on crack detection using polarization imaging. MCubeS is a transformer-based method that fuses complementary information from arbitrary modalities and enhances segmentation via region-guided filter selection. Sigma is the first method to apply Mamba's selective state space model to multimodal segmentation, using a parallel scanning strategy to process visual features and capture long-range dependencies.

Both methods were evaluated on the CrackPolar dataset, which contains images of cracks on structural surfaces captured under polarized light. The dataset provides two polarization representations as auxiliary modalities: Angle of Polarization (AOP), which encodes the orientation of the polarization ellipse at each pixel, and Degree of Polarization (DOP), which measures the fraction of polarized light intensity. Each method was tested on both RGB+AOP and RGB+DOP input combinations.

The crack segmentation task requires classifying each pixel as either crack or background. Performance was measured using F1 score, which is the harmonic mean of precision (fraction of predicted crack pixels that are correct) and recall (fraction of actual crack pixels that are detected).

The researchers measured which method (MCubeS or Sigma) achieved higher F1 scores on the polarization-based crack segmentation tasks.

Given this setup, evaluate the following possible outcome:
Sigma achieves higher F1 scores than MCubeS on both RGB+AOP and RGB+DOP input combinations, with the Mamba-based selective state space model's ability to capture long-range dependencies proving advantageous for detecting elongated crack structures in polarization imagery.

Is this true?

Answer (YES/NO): NO